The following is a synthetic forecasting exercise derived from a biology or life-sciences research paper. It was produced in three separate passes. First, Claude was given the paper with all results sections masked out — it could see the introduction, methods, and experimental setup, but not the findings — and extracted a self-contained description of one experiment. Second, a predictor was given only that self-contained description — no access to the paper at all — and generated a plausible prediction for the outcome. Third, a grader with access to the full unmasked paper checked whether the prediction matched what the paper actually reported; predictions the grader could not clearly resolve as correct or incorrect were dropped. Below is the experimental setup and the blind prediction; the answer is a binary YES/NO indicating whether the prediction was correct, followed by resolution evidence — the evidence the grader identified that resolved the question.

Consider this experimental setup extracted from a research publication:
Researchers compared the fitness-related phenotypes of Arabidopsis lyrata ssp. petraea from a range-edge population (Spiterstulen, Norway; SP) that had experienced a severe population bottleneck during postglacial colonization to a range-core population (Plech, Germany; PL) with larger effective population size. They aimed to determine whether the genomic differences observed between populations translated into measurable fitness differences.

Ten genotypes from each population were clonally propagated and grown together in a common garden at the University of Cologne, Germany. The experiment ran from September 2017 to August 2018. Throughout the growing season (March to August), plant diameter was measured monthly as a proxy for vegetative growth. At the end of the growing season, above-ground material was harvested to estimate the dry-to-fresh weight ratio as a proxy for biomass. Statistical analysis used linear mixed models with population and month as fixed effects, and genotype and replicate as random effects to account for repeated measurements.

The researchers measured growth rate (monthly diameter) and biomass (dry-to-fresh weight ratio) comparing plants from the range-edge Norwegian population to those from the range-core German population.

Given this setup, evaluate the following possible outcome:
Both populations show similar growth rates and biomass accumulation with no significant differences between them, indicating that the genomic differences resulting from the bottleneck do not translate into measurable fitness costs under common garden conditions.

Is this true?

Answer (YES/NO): NO